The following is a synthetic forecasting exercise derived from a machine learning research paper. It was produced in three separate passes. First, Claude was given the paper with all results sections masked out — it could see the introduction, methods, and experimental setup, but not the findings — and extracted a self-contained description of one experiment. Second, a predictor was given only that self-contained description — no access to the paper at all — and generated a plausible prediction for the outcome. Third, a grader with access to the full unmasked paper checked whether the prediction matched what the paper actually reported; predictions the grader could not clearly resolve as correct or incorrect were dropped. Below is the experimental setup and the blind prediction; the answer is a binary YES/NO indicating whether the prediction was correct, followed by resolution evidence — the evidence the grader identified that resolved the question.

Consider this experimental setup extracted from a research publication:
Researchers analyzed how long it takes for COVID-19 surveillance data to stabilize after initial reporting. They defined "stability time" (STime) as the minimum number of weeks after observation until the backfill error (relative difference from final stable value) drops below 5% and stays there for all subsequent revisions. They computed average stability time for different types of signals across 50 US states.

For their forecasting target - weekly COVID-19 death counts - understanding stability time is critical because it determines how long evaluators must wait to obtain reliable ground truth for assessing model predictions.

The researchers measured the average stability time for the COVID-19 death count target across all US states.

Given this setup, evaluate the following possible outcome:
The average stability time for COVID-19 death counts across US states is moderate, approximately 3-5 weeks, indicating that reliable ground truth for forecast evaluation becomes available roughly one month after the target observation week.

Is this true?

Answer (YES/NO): NO